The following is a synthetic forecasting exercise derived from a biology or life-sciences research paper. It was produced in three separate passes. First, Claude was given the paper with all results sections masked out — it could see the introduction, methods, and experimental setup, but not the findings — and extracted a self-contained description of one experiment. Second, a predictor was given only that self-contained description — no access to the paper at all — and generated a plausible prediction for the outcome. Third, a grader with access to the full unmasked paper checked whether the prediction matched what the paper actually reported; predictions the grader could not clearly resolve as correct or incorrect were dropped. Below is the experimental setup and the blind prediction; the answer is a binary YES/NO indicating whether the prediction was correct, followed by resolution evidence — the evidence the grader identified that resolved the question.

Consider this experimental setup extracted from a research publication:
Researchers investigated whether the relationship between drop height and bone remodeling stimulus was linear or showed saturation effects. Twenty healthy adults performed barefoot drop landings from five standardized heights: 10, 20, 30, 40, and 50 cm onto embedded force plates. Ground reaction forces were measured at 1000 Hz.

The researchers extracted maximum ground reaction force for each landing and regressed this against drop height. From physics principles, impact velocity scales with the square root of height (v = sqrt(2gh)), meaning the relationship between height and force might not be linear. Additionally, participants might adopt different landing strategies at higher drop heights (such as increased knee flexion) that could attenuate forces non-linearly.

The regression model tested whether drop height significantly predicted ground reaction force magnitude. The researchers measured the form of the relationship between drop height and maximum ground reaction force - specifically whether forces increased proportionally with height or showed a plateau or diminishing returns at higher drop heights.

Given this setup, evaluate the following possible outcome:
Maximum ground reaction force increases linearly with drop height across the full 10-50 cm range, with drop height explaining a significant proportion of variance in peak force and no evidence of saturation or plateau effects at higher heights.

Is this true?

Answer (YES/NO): NO